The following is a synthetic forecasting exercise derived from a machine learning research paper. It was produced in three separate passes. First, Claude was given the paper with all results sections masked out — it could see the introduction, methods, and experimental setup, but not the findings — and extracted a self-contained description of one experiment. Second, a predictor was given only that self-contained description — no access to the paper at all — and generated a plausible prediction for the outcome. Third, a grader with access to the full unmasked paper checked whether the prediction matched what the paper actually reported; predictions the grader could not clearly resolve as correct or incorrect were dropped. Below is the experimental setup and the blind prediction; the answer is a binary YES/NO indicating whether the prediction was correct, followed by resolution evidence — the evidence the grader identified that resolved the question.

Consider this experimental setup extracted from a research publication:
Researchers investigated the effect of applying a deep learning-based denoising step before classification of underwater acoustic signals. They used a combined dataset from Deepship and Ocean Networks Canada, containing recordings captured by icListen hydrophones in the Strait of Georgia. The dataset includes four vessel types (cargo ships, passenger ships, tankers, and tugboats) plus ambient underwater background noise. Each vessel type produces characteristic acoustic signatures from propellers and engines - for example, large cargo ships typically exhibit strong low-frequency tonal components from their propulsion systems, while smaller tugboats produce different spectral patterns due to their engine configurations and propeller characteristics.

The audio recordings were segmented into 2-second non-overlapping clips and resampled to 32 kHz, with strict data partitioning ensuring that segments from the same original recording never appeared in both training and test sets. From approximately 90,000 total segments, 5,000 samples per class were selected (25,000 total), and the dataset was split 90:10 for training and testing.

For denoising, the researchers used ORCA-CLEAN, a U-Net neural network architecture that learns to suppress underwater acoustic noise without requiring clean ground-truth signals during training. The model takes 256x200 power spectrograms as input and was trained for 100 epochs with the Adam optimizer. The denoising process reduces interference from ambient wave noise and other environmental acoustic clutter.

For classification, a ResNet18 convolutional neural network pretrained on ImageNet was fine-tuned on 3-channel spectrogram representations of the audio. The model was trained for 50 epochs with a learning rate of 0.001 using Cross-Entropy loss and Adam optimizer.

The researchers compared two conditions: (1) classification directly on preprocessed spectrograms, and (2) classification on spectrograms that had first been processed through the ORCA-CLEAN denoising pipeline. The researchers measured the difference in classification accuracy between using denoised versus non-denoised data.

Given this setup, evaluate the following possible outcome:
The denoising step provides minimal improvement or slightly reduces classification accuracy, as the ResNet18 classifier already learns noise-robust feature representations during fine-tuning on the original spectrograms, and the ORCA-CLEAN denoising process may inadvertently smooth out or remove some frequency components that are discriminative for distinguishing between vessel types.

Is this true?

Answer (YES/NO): NO